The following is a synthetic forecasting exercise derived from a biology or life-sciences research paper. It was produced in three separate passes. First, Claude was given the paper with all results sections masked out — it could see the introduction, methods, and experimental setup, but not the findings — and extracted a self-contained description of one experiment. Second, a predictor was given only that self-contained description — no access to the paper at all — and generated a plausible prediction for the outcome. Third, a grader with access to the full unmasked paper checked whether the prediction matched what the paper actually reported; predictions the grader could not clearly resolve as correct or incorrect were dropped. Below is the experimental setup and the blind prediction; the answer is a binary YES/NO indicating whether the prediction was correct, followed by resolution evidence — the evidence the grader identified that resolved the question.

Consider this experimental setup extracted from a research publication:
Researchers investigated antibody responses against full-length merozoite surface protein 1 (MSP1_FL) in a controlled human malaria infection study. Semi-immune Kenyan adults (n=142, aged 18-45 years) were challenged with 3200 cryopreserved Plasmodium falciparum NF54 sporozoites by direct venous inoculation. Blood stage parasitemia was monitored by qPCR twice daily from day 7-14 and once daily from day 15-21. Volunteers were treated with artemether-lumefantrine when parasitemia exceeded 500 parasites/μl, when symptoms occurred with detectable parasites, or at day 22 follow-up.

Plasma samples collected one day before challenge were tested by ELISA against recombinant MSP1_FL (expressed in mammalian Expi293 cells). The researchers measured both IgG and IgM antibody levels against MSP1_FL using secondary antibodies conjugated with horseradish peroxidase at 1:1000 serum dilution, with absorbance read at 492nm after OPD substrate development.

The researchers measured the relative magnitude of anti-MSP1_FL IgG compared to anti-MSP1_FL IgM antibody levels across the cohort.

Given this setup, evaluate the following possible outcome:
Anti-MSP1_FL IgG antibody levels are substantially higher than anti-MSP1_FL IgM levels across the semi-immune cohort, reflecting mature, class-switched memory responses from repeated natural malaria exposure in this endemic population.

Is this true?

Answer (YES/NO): YES